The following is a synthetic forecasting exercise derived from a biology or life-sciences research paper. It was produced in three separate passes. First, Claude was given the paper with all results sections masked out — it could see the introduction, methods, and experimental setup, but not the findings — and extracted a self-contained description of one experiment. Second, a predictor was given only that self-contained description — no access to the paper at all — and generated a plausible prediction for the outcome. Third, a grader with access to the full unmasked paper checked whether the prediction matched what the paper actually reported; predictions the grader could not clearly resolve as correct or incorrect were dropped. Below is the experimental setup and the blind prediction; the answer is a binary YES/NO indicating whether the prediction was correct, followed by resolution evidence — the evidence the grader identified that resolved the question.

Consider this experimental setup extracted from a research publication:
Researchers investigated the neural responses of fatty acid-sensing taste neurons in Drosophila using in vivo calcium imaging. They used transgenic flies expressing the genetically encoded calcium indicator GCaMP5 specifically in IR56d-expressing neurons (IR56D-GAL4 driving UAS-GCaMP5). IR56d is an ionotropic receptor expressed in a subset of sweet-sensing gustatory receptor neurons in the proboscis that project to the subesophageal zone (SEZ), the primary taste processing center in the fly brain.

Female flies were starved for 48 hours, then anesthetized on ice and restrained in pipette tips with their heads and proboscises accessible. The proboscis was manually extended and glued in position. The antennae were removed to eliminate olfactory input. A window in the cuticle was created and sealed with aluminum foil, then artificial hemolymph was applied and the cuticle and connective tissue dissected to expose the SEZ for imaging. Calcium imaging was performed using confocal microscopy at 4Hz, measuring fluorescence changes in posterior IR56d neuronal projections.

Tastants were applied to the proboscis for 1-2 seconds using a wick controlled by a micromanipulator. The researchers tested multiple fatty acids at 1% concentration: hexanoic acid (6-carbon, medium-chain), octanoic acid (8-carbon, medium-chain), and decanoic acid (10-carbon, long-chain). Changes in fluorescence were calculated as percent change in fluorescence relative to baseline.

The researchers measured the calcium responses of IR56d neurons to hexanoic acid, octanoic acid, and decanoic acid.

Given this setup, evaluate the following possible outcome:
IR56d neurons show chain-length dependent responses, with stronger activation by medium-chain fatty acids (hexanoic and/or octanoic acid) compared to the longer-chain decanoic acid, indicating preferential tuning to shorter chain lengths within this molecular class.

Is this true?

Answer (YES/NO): NO